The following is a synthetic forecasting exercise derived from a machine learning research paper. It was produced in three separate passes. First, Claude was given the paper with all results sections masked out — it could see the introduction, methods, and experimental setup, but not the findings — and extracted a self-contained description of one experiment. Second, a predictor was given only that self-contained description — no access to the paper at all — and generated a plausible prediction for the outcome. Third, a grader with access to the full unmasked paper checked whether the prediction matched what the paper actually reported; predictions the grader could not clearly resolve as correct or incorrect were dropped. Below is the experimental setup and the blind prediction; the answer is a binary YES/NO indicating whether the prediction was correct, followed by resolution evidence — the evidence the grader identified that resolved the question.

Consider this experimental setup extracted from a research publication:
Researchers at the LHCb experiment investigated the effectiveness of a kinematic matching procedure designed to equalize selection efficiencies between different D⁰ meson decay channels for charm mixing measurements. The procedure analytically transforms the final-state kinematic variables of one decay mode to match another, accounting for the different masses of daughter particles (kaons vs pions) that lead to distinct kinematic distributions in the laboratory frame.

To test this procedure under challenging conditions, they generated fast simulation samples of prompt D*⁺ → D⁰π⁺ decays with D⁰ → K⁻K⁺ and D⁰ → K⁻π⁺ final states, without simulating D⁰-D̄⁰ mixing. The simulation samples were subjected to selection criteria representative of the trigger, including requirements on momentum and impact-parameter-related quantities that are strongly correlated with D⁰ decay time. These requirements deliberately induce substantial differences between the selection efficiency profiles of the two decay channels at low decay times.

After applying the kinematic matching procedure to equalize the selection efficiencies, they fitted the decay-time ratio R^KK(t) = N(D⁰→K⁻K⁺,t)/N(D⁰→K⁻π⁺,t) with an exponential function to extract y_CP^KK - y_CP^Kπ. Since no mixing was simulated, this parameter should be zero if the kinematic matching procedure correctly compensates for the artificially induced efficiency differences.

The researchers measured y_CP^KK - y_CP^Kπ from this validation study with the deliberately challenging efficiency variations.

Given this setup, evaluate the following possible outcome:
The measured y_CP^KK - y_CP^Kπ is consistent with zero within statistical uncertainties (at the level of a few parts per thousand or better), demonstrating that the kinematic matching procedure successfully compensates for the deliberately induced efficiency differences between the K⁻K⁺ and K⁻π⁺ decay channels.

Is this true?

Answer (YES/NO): YES